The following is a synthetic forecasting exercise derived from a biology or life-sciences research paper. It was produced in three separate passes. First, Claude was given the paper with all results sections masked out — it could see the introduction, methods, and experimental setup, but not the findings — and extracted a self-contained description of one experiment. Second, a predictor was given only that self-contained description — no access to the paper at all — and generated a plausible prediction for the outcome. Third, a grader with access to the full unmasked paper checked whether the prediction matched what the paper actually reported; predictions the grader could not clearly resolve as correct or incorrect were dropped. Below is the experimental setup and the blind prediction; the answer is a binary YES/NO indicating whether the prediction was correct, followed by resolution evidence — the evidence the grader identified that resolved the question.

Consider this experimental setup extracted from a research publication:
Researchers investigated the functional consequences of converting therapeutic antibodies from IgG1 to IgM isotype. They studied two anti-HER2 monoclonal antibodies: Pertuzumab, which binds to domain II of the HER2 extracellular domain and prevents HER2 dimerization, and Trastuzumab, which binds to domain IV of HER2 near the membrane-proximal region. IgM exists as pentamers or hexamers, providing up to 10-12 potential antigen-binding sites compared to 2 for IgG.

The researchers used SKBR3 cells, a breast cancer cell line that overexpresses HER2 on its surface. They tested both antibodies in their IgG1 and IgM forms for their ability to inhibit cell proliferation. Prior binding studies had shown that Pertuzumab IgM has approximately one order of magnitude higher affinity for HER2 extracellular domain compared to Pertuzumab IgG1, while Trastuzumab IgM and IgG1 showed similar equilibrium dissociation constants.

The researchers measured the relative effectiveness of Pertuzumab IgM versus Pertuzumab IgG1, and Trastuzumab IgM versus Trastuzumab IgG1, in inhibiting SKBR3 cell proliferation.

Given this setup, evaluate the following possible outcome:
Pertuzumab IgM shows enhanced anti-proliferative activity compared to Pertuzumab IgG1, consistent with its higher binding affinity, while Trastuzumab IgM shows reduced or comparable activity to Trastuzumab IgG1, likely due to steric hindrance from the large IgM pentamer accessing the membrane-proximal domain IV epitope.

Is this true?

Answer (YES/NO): YES